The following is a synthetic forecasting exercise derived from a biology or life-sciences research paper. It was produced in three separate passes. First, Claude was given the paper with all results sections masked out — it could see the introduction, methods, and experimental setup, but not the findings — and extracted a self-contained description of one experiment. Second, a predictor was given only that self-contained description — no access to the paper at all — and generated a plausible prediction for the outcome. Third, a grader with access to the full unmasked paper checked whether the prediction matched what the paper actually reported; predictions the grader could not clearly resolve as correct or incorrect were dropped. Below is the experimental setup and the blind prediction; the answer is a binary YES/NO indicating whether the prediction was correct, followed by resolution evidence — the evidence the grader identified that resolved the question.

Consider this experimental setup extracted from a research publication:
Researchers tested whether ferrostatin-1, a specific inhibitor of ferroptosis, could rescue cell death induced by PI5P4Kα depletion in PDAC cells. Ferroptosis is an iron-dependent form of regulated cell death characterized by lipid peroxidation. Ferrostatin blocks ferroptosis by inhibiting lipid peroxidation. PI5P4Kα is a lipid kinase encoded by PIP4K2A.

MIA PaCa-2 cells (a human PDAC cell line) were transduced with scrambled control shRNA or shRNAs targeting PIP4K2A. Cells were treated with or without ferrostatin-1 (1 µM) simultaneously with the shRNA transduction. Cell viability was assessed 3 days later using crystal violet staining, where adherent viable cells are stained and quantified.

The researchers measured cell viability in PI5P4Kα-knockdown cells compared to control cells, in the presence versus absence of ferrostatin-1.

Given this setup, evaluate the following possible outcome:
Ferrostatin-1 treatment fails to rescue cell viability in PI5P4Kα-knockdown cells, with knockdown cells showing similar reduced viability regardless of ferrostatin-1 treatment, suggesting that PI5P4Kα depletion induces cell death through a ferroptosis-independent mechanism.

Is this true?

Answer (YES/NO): YES